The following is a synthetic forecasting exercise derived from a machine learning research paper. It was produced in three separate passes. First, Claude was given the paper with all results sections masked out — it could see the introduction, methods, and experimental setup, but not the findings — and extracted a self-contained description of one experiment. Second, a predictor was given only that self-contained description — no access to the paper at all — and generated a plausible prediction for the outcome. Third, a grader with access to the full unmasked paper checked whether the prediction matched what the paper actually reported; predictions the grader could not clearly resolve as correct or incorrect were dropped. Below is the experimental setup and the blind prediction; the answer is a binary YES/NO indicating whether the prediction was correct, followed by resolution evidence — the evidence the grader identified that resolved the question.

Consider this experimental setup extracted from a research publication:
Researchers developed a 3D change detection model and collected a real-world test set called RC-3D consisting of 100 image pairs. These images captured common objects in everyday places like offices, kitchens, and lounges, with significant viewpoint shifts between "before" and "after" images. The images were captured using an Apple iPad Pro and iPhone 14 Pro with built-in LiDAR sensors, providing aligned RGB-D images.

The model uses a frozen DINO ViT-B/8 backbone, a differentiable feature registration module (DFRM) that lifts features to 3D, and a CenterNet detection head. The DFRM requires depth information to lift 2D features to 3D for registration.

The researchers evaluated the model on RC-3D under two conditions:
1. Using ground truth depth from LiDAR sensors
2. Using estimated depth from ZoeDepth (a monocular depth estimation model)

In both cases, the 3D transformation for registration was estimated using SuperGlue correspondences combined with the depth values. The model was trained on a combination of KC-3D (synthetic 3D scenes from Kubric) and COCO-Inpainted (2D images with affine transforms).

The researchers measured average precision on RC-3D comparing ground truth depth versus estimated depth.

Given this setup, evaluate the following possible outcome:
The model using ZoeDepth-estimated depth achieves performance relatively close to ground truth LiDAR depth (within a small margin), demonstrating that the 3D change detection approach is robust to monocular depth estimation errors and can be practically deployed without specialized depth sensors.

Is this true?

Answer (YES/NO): NO